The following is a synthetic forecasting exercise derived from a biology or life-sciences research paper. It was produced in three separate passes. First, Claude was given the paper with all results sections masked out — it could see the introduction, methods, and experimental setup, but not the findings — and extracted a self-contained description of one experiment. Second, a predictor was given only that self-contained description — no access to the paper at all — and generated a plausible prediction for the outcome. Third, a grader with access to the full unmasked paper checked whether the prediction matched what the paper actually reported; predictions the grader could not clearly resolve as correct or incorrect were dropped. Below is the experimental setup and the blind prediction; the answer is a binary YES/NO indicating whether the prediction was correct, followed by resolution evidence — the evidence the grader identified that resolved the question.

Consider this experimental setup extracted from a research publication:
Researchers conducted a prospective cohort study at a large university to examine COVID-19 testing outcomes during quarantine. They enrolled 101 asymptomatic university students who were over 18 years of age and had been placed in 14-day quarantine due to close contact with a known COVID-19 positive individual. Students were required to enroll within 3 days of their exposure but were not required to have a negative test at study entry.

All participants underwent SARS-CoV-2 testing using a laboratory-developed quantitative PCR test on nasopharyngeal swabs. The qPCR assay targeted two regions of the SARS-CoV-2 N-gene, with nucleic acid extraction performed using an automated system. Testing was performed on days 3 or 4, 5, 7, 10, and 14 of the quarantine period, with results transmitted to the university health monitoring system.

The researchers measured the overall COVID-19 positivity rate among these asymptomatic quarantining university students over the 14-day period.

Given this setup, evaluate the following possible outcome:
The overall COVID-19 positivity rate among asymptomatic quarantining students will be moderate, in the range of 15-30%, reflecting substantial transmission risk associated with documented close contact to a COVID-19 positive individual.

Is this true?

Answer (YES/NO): YES